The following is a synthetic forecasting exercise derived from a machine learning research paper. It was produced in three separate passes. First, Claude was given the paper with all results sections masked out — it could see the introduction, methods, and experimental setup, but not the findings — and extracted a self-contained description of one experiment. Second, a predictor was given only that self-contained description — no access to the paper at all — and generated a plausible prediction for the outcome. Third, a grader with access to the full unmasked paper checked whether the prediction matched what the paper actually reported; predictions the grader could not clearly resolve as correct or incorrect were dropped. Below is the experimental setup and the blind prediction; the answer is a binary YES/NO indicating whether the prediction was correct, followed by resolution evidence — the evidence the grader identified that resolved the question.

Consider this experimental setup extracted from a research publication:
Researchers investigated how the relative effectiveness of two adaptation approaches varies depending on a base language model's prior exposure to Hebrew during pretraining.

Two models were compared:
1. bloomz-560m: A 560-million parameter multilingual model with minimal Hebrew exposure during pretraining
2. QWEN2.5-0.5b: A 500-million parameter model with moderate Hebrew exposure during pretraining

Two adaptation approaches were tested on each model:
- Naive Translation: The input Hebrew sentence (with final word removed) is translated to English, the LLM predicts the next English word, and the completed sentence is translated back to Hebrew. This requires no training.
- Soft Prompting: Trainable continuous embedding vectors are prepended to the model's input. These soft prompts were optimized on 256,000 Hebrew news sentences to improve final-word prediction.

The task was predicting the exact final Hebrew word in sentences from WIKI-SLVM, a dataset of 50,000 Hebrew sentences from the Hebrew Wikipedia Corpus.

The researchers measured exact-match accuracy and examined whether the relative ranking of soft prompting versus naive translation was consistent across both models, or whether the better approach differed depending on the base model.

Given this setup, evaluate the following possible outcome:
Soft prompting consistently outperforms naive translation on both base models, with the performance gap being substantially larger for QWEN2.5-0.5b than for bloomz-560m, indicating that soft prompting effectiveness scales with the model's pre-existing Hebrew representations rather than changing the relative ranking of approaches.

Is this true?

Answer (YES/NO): NO